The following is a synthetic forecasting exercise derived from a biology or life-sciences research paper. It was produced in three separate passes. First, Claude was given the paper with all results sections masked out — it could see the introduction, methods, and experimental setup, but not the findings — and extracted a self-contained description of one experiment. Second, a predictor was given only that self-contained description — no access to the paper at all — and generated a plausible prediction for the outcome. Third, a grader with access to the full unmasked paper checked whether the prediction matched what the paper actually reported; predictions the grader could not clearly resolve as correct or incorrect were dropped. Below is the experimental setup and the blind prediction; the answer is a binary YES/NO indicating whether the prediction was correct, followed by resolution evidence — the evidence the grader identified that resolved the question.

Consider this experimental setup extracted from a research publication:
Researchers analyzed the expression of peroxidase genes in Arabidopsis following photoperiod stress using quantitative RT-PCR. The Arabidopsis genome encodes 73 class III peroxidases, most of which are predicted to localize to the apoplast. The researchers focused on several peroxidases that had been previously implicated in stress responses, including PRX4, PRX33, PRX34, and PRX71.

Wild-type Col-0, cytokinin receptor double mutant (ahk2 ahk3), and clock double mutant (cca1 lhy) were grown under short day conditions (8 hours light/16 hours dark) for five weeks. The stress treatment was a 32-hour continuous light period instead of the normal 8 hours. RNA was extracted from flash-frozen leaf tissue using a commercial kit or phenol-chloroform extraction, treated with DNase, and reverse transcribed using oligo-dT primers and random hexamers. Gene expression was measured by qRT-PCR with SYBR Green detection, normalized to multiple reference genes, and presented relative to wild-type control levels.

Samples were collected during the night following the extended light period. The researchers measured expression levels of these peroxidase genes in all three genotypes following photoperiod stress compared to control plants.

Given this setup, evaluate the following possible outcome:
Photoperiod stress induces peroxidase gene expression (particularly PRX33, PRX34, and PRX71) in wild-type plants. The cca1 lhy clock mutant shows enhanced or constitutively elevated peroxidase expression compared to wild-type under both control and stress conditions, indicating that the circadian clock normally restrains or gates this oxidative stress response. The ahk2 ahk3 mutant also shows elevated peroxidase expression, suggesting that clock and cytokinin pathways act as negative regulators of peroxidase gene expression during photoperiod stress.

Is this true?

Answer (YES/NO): NO